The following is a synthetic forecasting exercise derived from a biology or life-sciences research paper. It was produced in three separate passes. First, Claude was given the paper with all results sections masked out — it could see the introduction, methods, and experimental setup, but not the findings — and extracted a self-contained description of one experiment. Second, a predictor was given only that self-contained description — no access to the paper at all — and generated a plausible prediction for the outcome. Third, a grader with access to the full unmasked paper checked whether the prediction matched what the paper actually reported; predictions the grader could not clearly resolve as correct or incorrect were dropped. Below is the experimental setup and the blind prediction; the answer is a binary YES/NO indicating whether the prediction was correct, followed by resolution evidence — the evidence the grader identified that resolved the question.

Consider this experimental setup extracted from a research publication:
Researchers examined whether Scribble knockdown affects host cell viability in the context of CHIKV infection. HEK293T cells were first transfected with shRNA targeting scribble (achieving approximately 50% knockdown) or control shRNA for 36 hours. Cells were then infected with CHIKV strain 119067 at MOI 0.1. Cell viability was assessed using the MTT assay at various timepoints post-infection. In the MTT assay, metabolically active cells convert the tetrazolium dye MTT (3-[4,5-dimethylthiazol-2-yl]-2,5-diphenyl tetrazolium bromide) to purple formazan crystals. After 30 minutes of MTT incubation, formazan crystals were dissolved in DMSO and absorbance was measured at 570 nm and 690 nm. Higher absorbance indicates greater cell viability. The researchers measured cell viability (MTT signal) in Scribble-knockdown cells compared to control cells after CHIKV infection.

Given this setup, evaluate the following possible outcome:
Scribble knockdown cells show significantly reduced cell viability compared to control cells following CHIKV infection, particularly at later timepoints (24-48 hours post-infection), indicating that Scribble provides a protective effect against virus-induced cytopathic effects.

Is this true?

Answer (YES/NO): NO